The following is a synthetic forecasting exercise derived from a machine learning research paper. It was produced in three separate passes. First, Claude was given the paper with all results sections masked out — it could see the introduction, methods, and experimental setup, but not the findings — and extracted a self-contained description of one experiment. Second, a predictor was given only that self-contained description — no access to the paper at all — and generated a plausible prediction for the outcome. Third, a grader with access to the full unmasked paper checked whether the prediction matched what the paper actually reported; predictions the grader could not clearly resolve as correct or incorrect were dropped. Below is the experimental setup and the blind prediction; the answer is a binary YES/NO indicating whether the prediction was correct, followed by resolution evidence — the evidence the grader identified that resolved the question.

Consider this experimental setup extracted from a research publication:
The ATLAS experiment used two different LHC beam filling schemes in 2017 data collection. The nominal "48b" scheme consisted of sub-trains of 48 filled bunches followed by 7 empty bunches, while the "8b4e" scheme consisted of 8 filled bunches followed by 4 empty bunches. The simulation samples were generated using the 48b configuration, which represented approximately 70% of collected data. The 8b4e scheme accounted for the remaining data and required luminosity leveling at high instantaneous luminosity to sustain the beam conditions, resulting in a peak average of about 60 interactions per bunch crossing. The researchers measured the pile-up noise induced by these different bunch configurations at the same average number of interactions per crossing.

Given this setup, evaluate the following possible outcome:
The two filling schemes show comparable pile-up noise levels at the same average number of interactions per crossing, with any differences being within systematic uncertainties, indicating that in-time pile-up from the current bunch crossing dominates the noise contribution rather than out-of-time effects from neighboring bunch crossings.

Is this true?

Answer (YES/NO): NO